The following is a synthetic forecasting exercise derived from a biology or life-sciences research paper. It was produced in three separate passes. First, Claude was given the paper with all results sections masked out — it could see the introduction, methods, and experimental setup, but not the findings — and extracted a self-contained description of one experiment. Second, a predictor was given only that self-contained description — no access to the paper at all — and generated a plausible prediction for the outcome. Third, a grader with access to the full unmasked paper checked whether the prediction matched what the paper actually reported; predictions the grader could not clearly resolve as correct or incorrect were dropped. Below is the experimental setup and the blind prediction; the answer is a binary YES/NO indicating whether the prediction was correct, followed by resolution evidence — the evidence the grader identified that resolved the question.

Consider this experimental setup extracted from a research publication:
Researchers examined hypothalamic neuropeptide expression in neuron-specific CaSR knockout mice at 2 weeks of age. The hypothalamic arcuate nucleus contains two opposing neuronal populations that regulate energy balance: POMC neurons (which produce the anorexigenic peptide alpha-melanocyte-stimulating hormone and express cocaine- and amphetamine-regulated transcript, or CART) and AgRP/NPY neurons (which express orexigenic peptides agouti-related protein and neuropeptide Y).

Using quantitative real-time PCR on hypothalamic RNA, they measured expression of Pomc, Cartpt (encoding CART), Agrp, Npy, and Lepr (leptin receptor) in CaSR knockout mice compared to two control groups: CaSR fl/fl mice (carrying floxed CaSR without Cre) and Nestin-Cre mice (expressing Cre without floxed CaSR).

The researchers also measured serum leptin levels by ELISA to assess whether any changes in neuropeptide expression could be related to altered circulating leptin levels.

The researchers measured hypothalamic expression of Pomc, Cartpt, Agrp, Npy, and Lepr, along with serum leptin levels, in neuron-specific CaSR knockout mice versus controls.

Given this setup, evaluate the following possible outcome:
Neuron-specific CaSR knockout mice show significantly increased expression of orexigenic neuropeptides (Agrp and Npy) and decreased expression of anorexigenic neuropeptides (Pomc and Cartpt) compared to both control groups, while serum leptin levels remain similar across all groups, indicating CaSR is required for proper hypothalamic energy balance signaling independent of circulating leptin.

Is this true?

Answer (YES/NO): NO